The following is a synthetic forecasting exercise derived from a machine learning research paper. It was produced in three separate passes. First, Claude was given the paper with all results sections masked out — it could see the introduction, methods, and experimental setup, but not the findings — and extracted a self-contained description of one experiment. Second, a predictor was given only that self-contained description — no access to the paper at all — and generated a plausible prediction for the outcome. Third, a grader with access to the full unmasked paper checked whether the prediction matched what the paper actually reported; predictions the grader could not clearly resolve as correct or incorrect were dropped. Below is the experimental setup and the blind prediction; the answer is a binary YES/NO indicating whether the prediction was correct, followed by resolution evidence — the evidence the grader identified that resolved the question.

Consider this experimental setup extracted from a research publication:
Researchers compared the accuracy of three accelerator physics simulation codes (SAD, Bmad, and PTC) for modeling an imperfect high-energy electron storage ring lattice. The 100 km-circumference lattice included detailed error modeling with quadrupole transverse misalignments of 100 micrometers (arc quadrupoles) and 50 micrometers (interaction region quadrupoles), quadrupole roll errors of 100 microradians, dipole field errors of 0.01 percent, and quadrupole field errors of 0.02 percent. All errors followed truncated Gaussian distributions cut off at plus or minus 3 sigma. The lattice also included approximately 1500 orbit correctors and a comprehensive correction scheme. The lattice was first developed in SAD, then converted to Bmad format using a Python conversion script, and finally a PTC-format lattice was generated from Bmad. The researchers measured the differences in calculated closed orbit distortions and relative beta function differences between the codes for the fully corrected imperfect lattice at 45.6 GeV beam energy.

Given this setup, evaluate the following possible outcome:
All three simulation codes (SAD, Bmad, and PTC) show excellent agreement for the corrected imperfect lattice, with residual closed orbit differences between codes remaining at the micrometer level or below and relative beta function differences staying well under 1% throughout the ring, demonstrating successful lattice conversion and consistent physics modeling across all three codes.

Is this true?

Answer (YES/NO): YES